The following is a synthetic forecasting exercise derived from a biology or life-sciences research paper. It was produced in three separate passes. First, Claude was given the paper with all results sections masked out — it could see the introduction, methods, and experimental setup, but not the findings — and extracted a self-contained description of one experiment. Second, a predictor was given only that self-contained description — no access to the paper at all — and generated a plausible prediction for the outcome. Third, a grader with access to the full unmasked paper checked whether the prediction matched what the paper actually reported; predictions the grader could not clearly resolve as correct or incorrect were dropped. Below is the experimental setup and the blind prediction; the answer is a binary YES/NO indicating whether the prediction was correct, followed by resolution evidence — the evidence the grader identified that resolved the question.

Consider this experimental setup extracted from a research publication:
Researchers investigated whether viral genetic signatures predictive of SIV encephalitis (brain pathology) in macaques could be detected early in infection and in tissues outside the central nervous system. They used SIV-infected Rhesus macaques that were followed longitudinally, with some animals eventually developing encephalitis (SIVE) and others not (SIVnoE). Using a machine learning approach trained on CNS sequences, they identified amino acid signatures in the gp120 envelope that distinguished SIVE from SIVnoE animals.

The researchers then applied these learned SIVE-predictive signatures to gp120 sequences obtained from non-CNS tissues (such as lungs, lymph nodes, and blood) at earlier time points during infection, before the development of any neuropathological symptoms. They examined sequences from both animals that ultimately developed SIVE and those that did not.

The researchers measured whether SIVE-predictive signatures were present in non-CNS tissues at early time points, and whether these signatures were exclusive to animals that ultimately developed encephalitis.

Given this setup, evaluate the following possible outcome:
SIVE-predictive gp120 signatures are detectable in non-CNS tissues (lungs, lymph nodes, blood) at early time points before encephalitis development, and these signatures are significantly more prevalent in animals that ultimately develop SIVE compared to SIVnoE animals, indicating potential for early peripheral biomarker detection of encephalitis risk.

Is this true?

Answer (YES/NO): NO